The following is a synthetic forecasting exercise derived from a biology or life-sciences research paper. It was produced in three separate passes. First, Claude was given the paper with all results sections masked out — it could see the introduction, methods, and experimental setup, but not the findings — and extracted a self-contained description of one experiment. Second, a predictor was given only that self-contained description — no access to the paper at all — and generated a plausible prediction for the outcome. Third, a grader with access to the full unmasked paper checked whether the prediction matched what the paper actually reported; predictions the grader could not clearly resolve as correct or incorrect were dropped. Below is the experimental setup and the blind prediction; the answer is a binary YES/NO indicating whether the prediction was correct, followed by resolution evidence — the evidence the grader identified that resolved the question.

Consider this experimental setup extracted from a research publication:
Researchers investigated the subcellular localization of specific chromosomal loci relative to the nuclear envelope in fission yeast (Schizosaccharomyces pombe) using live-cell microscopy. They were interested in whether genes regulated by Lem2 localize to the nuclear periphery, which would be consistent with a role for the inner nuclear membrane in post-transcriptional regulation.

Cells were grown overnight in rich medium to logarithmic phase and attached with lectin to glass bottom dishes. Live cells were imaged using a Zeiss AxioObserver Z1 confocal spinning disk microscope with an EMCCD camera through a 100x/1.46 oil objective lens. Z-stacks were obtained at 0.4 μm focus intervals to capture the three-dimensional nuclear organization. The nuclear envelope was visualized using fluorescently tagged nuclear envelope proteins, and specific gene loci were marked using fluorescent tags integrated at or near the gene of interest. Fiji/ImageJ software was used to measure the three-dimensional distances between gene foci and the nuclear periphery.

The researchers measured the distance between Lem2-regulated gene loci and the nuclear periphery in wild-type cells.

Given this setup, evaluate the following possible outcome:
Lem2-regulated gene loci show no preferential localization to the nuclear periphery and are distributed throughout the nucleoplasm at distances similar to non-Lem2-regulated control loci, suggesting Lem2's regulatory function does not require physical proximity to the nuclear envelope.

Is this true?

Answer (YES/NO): NO